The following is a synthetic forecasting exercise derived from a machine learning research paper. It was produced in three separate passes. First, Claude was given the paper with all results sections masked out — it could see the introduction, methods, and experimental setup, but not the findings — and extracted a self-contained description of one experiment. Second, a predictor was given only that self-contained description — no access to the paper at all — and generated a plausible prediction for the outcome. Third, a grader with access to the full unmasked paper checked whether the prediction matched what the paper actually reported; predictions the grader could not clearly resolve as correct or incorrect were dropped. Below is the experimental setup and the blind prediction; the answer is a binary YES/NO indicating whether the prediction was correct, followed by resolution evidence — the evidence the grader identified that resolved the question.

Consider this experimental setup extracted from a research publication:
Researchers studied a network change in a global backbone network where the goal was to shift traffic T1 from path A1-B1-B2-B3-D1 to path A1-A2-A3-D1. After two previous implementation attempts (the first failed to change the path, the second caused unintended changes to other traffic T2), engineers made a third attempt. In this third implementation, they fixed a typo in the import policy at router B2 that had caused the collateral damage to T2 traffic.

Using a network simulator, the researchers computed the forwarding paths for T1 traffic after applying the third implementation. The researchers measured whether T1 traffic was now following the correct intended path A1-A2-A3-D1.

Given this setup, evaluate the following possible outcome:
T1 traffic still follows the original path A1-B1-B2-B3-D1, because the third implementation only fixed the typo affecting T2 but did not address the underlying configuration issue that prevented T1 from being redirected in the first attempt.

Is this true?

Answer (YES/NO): NO